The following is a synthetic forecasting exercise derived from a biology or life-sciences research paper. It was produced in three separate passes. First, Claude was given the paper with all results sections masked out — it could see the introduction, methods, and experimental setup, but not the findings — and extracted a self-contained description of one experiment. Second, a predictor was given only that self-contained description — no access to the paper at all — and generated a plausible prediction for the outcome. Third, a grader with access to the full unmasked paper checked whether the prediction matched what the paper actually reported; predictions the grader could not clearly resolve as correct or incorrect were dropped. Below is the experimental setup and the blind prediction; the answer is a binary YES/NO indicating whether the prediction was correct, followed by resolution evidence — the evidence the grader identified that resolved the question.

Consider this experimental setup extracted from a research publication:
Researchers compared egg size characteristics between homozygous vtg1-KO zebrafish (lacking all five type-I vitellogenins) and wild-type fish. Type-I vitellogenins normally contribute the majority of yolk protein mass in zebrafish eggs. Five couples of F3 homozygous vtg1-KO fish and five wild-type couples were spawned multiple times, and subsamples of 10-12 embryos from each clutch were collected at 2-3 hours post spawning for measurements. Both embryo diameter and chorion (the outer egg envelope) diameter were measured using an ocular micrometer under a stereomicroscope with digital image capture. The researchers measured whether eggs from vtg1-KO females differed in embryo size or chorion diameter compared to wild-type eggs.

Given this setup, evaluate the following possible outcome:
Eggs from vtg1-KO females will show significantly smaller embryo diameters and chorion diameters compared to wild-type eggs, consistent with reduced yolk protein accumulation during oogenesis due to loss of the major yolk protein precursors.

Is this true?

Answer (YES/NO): NO